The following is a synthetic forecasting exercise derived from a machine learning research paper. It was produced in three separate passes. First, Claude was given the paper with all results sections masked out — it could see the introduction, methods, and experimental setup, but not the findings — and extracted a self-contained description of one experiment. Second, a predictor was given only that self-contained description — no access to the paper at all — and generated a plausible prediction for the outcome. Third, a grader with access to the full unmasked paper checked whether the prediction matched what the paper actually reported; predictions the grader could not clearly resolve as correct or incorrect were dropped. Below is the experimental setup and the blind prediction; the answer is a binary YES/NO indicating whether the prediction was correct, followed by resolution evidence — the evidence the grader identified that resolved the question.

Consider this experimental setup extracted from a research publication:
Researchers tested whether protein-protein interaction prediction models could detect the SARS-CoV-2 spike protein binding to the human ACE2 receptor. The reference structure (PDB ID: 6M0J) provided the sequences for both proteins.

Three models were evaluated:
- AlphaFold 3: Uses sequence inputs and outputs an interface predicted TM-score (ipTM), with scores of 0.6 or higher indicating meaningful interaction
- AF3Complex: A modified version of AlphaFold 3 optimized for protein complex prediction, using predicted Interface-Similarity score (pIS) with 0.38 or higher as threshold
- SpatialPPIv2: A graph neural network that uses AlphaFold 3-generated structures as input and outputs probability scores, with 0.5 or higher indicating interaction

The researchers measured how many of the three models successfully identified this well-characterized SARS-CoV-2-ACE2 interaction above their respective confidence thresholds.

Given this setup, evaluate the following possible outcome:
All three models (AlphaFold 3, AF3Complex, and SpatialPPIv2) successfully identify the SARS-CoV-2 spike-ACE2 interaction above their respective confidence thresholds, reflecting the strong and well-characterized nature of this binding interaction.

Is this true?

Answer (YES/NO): NO